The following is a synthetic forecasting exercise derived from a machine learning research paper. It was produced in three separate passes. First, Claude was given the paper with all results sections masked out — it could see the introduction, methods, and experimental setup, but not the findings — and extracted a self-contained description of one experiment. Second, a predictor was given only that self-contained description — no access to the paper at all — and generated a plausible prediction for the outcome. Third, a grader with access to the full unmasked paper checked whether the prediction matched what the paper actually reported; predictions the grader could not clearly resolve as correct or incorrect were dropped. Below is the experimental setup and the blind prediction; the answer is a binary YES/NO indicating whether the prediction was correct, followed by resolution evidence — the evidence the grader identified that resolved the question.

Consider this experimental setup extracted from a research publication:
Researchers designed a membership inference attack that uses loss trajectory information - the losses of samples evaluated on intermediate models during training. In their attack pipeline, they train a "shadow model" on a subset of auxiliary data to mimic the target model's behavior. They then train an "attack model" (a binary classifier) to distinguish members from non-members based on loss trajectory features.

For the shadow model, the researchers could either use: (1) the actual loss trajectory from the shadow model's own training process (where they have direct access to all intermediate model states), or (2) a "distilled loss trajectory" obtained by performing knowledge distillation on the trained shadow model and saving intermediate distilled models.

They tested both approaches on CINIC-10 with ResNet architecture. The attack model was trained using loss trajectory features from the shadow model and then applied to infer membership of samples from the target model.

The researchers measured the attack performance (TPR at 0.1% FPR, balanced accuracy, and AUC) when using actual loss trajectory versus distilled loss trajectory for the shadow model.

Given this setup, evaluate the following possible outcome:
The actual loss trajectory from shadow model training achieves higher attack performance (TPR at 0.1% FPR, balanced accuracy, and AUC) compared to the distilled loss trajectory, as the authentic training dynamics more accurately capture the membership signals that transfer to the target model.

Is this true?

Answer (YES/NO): NO